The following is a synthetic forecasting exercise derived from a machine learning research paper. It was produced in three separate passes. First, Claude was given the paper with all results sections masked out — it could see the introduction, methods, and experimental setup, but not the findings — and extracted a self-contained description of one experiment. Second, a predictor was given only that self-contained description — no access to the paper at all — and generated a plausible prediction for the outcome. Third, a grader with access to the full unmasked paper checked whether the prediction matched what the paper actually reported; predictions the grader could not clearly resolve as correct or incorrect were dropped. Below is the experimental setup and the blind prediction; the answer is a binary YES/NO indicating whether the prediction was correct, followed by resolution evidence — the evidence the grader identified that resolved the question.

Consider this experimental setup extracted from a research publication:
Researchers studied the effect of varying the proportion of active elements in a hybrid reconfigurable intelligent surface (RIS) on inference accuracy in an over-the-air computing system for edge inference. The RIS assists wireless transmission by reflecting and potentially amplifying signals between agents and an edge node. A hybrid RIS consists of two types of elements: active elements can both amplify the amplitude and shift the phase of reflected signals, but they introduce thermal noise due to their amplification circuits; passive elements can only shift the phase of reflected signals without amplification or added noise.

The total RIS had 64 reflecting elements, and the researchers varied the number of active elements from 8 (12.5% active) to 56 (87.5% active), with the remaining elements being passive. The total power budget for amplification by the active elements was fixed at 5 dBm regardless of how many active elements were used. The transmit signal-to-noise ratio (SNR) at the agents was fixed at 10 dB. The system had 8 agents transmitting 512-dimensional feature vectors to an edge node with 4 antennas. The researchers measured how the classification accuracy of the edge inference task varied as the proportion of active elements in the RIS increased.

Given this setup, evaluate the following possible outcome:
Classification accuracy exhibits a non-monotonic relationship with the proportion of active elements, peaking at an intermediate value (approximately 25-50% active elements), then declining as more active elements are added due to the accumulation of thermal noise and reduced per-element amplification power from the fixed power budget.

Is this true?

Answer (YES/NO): NO